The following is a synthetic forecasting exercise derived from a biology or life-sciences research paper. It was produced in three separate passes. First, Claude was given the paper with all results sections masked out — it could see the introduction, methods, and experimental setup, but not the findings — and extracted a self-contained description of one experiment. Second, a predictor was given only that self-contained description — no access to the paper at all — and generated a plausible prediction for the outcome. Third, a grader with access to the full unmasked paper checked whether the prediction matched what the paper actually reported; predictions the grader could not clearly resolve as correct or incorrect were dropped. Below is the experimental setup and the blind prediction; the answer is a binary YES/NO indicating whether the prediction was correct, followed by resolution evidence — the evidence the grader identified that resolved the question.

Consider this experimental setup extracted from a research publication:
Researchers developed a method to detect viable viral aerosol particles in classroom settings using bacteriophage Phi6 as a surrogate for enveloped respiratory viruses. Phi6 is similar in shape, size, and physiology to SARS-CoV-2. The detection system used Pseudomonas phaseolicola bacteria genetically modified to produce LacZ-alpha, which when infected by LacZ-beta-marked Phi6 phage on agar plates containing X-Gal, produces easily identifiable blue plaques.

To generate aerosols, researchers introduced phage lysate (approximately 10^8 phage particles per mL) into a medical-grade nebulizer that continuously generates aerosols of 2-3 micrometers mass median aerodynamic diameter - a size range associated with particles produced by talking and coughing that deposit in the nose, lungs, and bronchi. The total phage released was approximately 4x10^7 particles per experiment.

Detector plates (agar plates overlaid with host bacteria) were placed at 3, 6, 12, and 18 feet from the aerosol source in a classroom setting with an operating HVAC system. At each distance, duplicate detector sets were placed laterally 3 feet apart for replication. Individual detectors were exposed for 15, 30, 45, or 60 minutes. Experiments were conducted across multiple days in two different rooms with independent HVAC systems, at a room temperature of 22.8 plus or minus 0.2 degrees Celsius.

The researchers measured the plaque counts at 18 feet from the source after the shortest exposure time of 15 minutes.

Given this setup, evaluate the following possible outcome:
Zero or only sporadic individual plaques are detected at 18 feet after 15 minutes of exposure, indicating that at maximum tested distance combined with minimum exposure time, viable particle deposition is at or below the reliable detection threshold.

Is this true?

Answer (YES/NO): NO